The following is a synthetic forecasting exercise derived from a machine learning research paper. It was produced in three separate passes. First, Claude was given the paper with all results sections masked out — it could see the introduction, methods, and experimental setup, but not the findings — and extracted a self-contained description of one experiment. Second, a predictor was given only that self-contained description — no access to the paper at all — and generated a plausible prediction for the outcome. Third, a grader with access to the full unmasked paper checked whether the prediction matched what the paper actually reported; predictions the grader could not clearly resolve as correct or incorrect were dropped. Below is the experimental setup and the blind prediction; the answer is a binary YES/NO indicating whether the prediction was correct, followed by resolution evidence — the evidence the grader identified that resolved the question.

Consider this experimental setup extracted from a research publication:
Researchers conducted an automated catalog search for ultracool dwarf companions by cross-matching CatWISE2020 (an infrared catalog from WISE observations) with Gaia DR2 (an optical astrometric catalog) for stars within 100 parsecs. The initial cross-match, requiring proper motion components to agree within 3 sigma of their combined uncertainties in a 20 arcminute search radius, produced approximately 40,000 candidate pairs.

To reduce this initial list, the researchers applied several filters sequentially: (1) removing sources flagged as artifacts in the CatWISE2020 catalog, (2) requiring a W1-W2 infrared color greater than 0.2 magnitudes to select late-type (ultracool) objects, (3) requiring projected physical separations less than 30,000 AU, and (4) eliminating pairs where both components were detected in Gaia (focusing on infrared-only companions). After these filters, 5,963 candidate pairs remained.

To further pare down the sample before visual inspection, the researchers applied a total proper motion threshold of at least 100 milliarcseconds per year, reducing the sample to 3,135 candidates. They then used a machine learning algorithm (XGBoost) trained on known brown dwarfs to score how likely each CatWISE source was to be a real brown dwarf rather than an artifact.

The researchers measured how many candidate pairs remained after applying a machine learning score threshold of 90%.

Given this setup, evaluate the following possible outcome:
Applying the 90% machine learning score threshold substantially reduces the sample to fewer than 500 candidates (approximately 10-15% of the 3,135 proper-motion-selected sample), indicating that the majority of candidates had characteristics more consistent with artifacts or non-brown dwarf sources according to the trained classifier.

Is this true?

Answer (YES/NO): NO